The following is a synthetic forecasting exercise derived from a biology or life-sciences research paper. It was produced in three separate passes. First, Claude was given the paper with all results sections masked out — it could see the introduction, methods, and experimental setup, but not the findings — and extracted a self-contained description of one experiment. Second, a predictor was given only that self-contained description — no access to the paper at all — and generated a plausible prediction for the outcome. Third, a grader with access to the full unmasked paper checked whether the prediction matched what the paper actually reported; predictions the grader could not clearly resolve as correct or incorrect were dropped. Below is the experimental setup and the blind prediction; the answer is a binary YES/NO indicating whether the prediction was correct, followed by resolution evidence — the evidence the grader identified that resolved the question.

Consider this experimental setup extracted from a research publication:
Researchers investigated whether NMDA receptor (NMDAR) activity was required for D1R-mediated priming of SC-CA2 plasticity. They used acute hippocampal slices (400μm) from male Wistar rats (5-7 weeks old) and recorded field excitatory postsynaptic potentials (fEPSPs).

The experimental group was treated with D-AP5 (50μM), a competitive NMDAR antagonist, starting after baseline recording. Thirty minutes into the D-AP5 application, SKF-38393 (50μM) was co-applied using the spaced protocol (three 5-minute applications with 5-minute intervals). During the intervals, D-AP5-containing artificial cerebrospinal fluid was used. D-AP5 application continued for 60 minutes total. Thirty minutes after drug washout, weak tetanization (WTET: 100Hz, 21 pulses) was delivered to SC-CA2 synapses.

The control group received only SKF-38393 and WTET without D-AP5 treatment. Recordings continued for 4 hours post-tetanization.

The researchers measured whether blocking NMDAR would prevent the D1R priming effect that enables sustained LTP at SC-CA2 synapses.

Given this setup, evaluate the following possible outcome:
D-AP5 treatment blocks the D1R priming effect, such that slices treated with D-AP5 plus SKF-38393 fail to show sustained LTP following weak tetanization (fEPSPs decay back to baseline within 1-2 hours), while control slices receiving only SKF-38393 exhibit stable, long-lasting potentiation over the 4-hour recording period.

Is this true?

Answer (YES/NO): YES